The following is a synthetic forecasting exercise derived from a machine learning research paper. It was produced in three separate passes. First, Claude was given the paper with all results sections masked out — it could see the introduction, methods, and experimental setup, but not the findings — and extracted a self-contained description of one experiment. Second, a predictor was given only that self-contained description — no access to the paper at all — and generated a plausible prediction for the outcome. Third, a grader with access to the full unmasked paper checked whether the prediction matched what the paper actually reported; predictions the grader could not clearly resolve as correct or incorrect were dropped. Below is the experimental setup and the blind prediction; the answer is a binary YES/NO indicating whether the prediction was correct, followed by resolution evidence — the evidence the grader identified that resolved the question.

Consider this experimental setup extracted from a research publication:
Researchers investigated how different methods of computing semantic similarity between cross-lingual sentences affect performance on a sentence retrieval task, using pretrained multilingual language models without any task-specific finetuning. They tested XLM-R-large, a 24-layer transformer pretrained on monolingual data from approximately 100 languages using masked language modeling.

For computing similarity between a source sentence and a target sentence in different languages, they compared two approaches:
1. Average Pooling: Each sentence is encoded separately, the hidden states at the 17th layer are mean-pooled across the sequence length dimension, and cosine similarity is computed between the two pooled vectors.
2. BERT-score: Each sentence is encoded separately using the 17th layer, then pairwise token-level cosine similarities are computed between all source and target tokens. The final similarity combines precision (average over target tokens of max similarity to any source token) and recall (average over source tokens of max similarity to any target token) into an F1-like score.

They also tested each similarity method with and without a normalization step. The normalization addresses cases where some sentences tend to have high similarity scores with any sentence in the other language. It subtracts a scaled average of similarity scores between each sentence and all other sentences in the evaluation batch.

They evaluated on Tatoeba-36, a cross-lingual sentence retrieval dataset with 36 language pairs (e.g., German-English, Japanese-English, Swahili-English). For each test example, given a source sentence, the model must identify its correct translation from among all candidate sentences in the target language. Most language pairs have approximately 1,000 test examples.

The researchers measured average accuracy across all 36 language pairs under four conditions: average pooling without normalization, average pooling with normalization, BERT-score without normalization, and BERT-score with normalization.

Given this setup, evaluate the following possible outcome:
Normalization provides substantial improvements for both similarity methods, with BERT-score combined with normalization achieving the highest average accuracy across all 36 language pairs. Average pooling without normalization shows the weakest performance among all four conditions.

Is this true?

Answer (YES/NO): NO